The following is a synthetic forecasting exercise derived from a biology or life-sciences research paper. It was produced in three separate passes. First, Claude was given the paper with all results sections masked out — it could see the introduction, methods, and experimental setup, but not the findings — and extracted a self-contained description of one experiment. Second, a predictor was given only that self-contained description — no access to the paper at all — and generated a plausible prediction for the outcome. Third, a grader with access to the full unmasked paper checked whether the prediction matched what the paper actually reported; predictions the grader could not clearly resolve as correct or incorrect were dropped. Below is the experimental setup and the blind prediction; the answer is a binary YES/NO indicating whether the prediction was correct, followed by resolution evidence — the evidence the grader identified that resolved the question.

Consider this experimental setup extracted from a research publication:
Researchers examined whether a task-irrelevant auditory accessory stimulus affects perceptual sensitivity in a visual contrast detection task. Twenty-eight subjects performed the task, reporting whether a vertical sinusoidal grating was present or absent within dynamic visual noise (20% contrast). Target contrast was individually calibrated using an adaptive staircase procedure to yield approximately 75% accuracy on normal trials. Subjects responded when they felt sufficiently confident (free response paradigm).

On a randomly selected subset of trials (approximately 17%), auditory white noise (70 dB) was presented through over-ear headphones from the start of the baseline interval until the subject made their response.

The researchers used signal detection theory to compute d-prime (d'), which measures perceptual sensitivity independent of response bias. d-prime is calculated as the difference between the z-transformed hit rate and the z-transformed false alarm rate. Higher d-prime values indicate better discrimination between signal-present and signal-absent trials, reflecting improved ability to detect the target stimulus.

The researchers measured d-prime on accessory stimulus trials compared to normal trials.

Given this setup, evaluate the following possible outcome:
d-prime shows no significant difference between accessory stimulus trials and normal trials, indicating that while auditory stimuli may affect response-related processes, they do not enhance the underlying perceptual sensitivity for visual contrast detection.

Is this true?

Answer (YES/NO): NO